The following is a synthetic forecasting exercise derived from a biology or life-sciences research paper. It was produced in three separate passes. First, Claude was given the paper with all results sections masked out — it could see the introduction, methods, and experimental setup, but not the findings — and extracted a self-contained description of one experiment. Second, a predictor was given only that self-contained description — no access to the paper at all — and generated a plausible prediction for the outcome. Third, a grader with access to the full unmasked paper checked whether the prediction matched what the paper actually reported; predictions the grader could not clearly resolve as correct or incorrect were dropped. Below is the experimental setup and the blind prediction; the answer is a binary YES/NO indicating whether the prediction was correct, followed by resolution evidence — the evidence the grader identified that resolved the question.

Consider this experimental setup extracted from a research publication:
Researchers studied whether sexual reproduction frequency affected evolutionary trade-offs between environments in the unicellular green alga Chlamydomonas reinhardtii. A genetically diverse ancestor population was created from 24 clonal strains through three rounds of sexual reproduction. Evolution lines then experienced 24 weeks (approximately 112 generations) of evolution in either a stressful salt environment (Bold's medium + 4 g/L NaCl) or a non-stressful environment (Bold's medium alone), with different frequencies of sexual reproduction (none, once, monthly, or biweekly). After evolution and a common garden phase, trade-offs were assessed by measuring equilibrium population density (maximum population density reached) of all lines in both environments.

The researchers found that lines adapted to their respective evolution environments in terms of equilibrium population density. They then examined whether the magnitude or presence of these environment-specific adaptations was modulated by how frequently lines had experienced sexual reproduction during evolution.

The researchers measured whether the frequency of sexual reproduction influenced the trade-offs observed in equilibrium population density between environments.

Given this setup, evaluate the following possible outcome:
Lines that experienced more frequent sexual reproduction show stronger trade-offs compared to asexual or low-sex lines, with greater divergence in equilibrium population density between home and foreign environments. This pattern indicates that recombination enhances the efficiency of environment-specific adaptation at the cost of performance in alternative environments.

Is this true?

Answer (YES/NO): NO